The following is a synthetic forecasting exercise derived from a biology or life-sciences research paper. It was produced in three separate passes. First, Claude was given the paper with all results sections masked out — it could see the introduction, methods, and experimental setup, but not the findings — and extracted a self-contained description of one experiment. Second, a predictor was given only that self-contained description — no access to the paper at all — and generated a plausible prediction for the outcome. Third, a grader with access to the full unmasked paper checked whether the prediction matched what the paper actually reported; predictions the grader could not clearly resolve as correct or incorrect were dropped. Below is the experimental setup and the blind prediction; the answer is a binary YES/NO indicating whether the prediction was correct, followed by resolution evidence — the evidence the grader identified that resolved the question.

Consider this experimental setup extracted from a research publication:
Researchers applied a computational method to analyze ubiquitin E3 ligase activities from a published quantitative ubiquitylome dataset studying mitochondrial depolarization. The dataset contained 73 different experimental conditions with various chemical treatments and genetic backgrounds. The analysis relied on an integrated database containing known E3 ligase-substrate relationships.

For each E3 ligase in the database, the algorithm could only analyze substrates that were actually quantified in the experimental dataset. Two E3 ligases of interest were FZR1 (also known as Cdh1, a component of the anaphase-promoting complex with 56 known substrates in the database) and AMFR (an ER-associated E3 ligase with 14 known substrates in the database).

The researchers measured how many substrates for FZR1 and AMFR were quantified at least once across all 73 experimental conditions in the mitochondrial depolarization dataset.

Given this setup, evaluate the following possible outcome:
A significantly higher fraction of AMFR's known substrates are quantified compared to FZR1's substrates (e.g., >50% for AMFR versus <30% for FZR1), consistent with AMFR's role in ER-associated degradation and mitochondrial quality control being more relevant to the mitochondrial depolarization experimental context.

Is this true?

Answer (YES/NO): NO